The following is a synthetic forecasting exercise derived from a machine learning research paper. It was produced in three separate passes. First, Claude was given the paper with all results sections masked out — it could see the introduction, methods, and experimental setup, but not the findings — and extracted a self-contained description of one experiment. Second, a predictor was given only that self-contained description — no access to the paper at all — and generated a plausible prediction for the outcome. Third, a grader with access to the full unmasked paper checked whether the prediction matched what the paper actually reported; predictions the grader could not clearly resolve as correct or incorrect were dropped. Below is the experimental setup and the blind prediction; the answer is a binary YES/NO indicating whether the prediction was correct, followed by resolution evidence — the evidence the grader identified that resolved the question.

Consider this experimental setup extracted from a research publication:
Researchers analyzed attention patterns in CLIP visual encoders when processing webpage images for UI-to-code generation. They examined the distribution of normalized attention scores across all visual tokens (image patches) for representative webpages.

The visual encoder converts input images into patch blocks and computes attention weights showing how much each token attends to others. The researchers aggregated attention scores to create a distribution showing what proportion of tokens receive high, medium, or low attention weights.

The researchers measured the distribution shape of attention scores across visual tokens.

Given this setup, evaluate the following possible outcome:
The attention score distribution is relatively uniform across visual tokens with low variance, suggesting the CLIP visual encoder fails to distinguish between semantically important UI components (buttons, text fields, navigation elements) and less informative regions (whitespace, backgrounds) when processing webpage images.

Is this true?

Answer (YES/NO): NO